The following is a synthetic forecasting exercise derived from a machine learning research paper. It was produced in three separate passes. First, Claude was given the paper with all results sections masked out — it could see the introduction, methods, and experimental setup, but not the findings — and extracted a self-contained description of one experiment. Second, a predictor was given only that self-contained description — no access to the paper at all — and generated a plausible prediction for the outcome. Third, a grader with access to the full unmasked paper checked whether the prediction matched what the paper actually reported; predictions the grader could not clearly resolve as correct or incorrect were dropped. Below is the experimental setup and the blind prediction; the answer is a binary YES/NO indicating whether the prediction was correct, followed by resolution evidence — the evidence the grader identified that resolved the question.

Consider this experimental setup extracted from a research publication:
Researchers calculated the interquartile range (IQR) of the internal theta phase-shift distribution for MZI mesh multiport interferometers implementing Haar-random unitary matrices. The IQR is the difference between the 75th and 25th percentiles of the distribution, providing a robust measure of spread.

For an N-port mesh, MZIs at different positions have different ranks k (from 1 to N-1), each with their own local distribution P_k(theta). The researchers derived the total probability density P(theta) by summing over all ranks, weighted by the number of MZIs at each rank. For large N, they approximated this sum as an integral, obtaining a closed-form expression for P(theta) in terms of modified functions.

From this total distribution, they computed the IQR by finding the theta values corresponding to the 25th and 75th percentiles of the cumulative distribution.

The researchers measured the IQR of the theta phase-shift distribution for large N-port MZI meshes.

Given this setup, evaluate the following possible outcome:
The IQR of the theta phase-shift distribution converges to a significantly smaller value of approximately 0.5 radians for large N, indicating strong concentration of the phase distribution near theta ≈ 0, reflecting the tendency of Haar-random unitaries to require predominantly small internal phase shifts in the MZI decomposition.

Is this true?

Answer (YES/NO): NO